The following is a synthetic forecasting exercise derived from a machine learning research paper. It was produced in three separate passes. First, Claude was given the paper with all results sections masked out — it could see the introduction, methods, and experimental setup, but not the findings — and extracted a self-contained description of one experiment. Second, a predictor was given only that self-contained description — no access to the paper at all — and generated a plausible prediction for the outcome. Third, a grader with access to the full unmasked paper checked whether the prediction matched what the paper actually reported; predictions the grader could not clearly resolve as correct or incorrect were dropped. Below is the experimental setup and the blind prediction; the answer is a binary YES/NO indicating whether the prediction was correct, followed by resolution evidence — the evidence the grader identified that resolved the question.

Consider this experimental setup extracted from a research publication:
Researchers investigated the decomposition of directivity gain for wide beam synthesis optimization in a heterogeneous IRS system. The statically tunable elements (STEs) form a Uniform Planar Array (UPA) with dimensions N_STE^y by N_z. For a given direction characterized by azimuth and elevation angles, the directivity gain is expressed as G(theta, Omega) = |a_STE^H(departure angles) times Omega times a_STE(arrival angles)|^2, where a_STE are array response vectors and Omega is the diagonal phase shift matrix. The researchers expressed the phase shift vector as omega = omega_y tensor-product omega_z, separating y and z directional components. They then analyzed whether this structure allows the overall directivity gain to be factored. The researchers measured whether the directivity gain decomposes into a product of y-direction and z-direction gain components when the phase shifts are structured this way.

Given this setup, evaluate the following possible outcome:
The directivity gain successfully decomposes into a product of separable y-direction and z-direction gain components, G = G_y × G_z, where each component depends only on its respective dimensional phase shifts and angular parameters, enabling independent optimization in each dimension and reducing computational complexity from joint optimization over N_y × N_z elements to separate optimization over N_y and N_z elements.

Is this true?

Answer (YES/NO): YES